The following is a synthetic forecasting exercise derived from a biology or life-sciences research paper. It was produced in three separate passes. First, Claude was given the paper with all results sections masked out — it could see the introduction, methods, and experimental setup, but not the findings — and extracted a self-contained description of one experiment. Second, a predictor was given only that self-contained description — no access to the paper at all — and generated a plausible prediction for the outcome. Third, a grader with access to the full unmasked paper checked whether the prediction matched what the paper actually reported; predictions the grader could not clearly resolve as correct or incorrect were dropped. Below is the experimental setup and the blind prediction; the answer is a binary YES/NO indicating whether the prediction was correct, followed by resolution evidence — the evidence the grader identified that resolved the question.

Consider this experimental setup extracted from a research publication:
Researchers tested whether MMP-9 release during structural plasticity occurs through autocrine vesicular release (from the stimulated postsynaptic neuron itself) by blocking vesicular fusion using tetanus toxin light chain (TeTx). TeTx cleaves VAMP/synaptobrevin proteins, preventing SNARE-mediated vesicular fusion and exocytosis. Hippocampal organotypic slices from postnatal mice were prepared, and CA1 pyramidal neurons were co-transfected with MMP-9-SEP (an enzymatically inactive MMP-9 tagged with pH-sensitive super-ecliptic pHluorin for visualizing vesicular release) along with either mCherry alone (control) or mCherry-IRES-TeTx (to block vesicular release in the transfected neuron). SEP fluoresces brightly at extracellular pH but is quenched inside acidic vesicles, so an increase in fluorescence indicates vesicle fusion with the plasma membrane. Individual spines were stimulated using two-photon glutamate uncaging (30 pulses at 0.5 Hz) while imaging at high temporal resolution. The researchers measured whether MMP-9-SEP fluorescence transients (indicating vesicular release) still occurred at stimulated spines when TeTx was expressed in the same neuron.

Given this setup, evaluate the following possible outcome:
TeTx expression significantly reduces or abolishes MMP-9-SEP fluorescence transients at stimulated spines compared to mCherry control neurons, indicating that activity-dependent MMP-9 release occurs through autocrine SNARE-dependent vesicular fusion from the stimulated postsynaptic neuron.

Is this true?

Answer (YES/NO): YES